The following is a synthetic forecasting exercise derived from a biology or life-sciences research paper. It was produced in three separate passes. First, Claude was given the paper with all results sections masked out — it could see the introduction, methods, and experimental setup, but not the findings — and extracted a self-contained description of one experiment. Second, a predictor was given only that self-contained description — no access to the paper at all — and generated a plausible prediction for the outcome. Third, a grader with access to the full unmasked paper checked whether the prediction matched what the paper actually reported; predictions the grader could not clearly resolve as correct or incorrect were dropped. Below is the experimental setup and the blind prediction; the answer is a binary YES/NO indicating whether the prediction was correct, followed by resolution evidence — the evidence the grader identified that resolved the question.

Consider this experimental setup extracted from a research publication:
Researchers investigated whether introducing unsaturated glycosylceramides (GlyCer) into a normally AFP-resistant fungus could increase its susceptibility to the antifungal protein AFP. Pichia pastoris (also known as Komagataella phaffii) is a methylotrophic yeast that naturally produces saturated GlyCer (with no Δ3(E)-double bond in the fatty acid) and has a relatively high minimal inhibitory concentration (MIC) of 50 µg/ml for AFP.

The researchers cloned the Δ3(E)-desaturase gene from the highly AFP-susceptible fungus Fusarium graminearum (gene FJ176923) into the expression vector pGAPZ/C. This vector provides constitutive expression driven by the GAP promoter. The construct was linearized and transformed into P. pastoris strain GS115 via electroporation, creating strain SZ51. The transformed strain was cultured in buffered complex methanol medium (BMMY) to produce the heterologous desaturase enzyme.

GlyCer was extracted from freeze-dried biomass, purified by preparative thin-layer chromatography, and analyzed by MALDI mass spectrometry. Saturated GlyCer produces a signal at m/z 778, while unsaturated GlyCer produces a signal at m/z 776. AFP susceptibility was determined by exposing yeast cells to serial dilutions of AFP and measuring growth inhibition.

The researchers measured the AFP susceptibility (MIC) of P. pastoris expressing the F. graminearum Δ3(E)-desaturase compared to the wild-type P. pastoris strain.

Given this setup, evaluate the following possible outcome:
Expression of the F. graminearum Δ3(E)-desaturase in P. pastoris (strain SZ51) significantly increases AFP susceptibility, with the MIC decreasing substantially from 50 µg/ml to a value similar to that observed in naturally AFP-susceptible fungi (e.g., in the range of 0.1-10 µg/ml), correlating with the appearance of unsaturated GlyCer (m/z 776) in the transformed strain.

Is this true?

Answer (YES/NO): NO